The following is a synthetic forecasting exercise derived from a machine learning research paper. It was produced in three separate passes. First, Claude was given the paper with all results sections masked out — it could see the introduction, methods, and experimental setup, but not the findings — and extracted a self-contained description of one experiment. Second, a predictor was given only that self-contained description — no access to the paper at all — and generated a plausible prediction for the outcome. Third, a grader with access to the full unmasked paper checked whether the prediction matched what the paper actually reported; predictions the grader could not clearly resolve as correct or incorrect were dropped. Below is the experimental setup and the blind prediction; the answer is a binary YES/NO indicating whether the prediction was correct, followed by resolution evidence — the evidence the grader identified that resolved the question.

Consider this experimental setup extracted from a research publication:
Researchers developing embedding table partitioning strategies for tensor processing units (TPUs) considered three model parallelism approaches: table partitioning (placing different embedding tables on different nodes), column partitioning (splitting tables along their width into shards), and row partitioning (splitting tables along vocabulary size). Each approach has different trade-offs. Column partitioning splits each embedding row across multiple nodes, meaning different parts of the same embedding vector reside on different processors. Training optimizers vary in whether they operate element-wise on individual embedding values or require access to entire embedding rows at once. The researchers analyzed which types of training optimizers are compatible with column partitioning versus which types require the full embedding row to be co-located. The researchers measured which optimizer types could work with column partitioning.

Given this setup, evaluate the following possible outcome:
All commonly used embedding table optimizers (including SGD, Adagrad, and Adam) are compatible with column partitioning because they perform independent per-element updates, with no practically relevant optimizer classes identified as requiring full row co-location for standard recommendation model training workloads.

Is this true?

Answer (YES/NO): NO